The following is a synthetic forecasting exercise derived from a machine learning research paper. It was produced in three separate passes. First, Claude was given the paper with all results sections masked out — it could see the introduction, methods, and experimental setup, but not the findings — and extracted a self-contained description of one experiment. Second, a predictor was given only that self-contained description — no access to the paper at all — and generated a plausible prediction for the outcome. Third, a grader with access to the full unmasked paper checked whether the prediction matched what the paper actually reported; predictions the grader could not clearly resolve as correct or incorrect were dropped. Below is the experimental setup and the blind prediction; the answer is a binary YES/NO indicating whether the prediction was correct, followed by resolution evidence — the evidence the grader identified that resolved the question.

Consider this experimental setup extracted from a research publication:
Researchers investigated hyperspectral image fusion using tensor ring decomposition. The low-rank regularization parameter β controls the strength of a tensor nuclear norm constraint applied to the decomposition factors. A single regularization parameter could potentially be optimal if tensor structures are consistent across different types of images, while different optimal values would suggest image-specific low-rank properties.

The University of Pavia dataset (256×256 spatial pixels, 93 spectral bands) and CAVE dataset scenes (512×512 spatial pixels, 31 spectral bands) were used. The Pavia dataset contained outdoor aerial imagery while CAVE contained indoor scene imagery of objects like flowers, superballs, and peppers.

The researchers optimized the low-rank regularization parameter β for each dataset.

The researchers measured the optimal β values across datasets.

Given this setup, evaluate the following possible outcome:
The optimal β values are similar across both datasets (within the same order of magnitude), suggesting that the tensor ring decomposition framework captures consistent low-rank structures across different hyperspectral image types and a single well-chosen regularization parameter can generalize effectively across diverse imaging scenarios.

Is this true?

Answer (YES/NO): NO